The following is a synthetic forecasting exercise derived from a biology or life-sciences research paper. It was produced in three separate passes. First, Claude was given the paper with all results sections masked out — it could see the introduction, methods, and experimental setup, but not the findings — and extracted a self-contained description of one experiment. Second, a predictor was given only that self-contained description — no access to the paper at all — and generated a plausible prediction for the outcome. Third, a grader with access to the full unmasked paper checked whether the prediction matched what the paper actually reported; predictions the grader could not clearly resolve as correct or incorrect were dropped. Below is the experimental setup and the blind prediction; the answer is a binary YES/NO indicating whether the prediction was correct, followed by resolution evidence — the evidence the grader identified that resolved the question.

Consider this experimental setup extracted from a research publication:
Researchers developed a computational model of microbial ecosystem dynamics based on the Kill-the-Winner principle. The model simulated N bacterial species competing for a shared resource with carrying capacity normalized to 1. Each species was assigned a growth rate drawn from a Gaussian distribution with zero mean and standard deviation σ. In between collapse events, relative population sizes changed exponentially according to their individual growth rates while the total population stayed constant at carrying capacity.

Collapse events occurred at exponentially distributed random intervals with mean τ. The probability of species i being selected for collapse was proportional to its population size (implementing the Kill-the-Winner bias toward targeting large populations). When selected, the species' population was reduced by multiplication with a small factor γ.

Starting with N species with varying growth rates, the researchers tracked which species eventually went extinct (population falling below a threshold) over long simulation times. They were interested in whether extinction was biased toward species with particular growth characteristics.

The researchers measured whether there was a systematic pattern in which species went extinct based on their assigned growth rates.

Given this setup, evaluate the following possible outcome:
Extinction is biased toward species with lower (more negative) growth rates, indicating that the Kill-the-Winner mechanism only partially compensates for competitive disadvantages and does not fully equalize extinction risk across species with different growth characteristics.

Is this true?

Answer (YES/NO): YES